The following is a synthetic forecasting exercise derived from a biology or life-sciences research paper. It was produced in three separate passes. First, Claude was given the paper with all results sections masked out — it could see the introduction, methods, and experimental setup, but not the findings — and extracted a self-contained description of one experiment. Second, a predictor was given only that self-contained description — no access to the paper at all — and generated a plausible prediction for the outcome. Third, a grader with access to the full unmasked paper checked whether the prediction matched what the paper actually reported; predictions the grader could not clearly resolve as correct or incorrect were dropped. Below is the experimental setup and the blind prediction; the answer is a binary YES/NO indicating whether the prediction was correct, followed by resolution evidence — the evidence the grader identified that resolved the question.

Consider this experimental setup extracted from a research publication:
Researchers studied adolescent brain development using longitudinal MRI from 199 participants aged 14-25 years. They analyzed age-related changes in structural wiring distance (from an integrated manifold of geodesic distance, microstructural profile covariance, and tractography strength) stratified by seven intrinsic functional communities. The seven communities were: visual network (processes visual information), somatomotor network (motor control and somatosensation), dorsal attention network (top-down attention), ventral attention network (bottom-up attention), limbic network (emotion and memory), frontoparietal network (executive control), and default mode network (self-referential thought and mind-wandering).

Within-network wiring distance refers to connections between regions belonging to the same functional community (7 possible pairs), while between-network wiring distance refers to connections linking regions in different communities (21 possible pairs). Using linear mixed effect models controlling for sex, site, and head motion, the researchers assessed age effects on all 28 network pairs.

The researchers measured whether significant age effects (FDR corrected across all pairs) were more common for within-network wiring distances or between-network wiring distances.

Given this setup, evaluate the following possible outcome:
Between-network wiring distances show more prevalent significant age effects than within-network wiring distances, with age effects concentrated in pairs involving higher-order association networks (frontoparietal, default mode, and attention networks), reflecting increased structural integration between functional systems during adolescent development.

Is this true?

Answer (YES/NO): NO